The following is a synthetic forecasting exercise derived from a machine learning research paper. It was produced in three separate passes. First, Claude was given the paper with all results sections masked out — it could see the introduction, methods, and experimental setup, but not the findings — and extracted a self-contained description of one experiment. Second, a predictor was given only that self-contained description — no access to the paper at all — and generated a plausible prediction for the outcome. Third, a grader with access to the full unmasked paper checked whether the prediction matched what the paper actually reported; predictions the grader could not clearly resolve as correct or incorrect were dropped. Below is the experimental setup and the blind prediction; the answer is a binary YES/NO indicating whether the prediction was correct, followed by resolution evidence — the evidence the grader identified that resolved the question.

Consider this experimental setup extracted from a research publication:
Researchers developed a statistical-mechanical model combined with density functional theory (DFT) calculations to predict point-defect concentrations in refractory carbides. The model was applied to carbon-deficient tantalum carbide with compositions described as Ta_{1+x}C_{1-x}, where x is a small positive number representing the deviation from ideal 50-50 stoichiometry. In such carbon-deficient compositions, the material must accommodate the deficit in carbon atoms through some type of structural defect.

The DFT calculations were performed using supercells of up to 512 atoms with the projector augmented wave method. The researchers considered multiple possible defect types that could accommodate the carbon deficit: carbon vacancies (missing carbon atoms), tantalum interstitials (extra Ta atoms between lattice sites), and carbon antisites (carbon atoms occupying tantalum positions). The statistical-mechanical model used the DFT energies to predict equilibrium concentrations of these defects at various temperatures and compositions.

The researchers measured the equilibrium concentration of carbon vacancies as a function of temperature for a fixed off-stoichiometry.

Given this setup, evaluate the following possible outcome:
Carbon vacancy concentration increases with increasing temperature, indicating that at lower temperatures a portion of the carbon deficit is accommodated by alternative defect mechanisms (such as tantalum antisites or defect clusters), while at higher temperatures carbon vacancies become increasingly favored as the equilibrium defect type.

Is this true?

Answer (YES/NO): NO